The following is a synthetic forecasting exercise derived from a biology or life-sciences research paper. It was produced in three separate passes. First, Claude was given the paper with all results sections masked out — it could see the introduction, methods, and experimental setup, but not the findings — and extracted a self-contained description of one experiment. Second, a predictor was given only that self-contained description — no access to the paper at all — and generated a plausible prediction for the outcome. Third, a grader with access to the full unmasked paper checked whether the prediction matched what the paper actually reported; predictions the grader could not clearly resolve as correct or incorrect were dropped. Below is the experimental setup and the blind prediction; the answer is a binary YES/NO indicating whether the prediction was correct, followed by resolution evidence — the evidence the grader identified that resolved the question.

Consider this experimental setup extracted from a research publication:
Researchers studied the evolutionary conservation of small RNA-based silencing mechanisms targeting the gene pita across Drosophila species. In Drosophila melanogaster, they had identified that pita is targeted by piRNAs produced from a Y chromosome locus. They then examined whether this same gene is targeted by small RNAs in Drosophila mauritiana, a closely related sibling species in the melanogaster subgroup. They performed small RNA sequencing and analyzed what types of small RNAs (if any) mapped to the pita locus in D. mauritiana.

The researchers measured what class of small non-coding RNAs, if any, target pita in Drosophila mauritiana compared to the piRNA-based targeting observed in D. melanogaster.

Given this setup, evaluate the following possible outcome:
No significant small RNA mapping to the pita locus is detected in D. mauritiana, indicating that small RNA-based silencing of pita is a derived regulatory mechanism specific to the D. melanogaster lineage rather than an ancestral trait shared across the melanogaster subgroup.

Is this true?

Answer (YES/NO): NO